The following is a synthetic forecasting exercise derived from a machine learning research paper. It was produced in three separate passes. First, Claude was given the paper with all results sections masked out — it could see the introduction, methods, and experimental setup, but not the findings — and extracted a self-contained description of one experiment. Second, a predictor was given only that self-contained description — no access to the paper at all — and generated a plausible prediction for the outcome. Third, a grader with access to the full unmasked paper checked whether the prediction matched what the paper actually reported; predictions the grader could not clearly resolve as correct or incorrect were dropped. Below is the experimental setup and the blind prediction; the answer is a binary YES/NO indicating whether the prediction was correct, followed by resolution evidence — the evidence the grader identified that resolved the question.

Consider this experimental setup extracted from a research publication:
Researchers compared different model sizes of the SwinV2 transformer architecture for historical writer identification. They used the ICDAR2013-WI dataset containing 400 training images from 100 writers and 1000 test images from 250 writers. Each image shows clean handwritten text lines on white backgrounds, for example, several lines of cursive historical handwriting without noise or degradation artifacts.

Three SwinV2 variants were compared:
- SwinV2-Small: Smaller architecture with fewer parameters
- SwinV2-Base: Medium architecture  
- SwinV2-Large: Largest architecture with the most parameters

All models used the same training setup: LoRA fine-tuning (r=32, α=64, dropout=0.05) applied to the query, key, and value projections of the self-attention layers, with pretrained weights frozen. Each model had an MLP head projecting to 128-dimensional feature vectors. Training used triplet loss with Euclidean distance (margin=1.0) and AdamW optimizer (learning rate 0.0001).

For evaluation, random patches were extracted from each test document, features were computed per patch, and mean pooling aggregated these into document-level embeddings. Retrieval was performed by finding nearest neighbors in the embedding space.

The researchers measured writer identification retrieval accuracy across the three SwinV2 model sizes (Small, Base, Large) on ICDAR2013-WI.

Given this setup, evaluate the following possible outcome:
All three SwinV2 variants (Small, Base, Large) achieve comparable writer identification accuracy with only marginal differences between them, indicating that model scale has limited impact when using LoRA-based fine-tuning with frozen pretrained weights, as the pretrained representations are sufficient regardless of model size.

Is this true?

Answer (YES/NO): NO